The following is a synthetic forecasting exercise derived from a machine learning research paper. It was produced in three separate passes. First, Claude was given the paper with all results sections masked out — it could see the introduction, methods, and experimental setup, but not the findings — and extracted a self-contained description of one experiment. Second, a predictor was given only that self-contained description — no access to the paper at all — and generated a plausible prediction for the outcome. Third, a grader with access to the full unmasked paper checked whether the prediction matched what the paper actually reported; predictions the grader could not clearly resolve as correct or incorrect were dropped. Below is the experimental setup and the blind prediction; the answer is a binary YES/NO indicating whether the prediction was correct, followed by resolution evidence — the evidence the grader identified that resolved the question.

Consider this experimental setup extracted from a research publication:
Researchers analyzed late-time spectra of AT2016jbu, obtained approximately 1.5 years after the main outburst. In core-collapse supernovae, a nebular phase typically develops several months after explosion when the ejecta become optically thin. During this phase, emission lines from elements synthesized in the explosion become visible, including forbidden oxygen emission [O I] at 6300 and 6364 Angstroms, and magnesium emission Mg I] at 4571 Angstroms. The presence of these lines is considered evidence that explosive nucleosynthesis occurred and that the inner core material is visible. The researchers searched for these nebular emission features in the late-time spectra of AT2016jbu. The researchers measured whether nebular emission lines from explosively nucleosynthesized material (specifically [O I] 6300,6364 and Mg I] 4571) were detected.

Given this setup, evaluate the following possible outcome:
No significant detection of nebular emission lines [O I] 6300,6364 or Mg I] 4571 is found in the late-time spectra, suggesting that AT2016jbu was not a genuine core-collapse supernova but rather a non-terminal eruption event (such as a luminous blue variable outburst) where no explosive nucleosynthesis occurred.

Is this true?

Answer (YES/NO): NO